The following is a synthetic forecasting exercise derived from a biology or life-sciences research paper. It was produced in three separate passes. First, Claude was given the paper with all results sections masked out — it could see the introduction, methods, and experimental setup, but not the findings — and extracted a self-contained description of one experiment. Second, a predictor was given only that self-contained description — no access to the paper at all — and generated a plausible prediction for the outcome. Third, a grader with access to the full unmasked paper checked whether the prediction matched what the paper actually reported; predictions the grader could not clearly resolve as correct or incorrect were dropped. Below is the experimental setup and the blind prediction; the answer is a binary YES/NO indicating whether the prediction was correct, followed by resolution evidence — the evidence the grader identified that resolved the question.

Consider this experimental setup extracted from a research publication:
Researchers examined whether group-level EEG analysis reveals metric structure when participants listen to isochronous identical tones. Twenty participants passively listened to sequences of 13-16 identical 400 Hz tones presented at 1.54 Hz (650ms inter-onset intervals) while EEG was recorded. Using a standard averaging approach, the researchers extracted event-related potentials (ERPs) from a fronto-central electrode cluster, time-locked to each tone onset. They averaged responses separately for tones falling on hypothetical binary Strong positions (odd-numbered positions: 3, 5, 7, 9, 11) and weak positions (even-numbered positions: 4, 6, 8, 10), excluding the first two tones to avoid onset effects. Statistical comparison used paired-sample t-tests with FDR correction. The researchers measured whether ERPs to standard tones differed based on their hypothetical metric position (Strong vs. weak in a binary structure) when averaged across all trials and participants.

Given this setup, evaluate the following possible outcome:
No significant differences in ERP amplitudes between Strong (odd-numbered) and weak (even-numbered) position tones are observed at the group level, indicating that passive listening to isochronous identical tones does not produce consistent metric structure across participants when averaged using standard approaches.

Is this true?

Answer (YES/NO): YES